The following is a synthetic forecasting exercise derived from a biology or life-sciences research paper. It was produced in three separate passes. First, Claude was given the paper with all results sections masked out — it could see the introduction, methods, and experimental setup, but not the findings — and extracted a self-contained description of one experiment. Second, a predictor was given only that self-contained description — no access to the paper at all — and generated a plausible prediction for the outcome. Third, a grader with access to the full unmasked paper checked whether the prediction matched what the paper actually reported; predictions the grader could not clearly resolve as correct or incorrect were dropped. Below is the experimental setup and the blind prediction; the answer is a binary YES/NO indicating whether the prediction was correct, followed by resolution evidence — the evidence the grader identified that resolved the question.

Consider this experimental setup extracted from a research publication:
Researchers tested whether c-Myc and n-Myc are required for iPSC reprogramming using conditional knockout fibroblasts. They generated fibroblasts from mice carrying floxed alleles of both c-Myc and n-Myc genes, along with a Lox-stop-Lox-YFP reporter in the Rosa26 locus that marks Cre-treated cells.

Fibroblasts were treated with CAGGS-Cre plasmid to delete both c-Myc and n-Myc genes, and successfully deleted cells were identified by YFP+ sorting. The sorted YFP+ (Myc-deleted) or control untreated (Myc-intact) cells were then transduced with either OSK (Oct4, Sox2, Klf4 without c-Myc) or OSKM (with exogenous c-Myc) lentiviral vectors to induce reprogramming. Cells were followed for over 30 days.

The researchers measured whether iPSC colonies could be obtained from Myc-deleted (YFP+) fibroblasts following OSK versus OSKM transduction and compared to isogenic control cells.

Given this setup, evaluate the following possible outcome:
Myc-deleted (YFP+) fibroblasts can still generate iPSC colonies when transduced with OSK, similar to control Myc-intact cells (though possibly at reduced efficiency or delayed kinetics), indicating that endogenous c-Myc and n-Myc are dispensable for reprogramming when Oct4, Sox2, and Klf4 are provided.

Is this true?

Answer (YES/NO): NO